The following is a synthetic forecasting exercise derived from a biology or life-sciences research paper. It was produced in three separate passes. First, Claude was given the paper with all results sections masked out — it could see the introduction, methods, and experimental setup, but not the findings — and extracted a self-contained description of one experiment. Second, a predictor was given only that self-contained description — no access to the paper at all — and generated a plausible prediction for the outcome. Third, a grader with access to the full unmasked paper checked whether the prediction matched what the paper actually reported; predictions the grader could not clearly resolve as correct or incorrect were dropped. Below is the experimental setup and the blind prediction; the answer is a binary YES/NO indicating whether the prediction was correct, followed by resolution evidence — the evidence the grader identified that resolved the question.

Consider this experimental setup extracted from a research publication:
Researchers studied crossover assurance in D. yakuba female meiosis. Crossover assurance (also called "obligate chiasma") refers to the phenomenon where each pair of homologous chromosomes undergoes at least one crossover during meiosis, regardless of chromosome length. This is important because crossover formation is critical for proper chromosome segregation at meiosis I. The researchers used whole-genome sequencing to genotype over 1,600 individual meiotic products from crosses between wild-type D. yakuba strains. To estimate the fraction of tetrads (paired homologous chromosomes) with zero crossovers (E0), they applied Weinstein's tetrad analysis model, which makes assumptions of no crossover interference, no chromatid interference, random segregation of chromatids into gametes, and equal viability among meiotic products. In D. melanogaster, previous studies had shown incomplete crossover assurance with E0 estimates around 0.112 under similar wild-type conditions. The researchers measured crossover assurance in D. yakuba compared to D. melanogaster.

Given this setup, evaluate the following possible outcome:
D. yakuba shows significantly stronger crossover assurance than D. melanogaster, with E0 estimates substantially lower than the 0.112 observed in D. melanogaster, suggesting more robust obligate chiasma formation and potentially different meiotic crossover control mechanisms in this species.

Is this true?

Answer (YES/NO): YES